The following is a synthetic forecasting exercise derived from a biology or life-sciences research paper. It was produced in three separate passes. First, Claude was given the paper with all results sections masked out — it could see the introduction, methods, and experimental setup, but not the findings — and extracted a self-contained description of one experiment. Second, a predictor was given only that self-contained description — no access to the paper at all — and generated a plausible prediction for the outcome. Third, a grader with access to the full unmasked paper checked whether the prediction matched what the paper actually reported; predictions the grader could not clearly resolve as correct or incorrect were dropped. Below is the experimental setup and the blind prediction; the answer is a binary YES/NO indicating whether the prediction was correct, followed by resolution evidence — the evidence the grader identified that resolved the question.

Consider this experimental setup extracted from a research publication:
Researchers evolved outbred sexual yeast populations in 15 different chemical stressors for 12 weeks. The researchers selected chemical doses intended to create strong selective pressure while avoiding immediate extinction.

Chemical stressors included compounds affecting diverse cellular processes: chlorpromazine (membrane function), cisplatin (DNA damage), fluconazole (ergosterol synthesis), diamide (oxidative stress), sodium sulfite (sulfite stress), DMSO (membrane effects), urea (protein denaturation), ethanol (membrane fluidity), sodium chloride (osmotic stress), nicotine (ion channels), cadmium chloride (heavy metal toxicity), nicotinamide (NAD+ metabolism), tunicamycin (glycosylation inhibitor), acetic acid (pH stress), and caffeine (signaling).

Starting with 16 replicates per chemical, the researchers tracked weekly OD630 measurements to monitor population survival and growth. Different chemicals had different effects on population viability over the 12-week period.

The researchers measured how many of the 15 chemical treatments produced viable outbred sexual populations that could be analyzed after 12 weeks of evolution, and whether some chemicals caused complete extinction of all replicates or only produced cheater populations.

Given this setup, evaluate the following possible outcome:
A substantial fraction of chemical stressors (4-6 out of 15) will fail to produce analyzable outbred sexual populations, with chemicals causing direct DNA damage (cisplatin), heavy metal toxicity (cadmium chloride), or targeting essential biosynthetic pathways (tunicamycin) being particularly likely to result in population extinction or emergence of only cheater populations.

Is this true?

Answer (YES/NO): NO